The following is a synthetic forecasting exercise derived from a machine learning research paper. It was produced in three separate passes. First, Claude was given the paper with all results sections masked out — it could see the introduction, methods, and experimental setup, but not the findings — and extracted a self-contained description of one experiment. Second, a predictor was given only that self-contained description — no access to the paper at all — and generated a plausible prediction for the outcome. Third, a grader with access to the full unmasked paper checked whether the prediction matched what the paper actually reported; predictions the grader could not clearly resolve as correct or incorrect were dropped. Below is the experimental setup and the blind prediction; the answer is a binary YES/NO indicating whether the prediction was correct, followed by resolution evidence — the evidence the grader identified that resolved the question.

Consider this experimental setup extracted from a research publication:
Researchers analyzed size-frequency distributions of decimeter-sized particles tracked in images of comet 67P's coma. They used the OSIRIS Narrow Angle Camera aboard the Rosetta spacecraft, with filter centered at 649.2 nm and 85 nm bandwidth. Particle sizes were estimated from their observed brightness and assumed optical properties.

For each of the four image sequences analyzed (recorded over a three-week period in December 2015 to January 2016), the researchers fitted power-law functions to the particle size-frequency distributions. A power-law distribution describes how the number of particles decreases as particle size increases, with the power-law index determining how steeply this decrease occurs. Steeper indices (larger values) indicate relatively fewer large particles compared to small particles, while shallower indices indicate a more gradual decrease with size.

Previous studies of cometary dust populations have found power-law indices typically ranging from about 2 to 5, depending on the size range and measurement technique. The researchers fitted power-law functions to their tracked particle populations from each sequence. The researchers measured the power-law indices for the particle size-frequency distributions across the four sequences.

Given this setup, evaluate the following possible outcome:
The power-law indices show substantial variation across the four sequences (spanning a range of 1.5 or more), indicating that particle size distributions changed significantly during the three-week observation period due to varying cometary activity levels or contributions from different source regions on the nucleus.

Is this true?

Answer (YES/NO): NO